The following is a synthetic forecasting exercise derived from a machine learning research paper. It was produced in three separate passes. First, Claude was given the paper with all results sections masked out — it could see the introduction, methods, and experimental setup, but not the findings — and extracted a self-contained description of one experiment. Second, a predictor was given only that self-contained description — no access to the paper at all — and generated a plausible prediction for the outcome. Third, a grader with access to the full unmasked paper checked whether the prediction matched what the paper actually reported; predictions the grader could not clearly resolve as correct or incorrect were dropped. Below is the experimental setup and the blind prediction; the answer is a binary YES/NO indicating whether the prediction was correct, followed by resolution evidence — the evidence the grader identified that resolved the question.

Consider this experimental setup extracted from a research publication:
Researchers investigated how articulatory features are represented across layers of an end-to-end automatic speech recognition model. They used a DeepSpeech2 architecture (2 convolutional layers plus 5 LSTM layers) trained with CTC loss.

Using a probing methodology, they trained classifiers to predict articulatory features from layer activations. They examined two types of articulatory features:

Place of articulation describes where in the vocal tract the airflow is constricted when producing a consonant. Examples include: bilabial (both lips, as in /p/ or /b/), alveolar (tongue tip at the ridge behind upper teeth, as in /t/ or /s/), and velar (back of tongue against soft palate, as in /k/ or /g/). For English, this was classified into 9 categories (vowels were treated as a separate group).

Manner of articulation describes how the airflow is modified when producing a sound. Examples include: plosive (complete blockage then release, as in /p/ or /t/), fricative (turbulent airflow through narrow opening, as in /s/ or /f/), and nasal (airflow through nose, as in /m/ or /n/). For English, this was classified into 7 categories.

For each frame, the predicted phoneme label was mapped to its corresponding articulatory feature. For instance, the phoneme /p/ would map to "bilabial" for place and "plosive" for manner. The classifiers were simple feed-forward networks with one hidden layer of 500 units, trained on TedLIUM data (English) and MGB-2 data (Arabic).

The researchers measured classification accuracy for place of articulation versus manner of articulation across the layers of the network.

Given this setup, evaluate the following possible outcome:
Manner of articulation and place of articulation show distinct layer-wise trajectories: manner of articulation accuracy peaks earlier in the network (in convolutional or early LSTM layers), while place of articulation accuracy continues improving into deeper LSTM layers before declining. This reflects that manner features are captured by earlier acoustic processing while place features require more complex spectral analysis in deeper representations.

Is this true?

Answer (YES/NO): NO